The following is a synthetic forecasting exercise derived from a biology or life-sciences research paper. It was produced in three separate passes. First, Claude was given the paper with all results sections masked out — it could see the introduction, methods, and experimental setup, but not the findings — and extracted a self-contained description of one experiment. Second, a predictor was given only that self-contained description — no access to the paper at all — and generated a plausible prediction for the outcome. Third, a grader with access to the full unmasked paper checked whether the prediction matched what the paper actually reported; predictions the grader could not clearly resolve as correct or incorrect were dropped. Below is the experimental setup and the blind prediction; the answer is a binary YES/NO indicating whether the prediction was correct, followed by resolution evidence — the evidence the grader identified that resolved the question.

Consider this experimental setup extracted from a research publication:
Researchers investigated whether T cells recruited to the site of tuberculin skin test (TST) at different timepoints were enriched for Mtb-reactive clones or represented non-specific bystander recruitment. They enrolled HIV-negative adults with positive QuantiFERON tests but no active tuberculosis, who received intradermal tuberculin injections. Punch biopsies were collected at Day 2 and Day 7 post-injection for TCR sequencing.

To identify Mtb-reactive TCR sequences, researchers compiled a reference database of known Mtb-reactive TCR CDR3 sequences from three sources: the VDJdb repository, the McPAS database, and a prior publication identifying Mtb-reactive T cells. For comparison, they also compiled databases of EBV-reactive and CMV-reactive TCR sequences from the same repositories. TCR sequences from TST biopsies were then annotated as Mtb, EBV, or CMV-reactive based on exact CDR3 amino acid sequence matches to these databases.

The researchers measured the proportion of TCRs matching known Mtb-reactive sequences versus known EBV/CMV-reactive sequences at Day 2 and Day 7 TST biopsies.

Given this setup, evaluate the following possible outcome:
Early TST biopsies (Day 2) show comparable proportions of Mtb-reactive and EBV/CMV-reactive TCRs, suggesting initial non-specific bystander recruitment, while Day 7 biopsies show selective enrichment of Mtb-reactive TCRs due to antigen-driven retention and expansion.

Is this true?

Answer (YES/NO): YES